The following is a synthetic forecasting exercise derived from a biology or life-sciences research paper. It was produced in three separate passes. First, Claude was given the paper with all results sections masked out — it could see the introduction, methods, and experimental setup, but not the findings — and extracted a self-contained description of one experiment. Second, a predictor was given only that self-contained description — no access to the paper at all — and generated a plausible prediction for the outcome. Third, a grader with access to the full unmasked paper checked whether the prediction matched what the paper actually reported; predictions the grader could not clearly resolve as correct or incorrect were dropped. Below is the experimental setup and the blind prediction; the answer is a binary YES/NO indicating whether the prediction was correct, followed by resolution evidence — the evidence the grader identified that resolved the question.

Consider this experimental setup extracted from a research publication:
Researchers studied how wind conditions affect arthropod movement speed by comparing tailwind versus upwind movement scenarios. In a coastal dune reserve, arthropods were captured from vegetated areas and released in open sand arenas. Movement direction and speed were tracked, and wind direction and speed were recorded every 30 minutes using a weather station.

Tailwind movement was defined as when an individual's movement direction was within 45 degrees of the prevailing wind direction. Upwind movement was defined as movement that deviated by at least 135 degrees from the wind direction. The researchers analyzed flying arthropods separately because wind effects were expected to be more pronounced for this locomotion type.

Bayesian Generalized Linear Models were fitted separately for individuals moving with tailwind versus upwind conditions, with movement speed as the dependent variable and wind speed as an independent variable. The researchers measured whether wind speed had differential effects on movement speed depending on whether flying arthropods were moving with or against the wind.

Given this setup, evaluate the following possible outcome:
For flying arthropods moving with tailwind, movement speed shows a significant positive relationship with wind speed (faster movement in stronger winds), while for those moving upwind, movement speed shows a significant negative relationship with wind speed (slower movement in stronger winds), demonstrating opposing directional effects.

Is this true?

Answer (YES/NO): NO